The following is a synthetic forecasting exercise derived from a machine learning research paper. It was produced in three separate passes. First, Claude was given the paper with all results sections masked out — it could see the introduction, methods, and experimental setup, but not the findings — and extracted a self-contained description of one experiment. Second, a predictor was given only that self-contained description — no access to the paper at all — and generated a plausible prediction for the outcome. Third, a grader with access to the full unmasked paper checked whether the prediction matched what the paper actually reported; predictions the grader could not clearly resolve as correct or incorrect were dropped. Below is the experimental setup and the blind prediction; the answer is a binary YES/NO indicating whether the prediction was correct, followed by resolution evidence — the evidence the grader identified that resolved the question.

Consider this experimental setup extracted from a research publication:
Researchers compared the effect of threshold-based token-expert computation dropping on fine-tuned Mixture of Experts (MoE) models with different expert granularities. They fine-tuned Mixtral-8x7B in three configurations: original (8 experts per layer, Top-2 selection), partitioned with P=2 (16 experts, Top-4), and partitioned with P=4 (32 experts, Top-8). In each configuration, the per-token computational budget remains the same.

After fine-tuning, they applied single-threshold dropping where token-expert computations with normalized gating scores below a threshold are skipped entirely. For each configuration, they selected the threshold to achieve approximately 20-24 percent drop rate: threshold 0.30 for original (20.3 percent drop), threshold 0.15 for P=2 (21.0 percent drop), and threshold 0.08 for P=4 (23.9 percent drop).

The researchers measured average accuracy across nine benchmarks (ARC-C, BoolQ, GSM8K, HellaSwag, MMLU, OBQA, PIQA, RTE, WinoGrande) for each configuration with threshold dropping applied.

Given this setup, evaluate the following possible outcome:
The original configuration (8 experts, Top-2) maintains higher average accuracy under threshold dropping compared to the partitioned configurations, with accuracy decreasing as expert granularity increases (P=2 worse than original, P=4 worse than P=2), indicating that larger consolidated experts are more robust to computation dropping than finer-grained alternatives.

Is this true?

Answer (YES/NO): NO